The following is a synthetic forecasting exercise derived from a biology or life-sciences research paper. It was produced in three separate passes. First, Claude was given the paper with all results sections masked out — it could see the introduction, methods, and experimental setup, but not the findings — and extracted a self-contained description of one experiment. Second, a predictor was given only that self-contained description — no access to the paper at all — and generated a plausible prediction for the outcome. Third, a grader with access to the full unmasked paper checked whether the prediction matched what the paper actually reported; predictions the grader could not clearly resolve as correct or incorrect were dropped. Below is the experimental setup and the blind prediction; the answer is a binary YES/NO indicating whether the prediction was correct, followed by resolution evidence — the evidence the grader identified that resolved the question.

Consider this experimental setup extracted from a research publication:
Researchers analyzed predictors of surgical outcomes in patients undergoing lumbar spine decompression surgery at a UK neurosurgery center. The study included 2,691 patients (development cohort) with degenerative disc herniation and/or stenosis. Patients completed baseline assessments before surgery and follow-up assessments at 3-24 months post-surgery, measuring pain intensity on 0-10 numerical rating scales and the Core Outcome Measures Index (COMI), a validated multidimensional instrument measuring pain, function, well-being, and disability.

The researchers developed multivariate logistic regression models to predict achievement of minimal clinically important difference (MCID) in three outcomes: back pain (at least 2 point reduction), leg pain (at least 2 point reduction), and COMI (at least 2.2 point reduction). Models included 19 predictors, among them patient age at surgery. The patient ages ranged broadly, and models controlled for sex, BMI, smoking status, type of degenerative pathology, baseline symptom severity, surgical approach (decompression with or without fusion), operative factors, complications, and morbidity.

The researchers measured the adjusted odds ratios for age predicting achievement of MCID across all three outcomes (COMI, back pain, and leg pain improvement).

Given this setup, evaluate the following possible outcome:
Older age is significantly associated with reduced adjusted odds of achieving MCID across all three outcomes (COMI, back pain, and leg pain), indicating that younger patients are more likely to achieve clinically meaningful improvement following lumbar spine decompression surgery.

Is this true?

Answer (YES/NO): NO